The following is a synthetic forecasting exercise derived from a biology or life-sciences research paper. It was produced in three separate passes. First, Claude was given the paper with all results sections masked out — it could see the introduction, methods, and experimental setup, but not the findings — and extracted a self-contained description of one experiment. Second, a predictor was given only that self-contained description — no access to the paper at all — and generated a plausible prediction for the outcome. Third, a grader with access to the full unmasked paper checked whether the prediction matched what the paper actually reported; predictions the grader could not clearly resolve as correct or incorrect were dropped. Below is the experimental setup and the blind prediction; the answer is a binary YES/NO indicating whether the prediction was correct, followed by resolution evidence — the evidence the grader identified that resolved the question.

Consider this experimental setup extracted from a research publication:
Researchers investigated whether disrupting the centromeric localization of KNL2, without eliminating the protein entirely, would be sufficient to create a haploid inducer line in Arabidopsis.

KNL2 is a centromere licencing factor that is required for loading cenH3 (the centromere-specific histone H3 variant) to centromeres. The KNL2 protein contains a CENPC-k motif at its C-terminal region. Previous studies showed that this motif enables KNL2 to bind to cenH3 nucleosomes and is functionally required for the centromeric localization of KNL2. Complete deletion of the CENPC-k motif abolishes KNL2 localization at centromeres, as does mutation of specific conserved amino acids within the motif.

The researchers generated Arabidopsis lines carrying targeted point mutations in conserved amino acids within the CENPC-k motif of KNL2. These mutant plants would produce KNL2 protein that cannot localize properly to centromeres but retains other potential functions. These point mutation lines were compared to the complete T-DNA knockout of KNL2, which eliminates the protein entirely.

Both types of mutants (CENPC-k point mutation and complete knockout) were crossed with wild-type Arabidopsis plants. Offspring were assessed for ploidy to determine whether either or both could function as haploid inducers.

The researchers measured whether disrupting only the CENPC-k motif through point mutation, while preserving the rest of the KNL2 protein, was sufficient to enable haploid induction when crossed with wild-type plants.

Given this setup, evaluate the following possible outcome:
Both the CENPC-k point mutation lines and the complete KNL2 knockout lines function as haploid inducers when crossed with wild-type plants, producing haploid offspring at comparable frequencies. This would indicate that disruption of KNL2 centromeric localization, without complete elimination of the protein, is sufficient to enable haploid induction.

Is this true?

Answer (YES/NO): NO